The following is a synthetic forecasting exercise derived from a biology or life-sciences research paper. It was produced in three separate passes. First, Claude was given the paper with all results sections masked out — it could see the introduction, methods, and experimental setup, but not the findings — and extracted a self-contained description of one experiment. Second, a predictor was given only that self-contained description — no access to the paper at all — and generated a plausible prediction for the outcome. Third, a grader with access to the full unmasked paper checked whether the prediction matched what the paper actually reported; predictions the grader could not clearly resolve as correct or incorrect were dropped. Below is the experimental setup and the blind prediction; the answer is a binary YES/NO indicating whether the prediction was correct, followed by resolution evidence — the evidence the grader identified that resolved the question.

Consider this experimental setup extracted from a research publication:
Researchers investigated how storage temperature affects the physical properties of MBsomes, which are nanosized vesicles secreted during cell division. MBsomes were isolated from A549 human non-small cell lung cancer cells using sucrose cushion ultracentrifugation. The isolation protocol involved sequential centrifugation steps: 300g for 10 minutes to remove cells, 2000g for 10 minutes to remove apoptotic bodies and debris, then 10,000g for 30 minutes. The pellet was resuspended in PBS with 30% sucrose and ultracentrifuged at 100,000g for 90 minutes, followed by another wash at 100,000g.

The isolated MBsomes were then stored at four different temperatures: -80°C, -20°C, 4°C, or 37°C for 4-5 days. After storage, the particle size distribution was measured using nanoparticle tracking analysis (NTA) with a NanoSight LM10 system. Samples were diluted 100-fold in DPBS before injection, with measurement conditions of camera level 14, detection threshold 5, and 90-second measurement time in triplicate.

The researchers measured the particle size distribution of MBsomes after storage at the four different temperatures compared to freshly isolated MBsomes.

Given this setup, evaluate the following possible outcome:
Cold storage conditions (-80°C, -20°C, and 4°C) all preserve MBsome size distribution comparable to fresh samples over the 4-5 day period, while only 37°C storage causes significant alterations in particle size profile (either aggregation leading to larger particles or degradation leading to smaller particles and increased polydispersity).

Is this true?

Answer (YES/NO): NO